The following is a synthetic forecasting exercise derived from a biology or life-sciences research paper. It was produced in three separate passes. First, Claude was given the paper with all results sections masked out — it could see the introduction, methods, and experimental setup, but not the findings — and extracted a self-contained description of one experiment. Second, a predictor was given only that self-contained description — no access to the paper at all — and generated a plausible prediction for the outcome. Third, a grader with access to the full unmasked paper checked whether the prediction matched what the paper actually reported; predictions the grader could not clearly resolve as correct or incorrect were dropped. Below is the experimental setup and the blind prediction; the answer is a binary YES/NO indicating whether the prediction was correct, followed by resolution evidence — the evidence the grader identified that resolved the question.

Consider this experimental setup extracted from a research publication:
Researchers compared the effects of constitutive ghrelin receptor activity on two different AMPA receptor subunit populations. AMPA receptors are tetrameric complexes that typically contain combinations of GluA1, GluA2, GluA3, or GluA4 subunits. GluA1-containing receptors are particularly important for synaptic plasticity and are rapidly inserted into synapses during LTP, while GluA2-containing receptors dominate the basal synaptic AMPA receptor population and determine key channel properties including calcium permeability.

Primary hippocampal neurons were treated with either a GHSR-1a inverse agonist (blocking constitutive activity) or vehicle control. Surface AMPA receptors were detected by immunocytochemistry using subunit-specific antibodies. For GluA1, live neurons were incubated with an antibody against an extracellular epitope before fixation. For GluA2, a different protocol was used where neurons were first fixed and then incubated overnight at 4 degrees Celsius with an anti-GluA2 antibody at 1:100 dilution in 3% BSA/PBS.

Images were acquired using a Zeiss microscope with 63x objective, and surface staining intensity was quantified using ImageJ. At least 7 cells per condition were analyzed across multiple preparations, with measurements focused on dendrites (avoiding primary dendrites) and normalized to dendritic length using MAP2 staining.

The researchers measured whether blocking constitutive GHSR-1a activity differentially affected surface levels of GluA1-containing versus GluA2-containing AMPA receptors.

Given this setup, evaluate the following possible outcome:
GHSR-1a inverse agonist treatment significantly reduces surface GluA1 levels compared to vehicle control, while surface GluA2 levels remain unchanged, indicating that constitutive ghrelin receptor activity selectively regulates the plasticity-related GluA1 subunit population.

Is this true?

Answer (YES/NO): NO